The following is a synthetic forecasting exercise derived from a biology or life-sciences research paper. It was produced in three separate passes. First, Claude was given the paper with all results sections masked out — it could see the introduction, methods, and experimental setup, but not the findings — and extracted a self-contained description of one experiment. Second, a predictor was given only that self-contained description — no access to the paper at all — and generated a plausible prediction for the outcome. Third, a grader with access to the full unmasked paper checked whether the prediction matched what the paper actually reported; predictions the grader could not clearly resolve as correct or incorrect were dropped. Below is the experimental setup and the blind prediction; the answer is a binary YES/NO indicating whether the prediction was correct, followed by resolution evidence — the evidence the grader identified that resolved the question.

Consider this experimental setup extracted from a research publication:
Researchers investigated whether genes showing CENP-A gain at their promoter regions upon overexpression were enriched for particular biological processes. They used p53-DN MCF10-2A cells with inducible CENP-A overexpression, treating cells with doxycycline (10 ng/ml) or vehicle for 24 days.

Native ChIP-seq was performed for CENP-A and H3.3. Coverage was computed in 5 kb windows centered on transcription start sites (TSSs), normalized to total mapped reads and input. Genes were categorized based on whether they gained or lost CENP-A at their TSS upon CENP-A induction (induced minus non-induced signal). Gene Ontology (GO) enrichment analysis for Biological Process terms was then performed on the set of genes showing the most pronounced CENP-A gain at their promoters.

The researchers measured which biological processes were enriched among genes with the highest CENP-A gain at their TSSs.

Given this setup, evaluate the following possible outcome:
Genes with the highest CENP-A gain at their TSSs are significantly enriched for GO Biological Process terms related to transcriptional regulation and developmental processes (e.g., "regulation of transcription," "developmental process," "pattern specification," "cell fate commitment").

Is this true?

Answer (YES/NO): NO